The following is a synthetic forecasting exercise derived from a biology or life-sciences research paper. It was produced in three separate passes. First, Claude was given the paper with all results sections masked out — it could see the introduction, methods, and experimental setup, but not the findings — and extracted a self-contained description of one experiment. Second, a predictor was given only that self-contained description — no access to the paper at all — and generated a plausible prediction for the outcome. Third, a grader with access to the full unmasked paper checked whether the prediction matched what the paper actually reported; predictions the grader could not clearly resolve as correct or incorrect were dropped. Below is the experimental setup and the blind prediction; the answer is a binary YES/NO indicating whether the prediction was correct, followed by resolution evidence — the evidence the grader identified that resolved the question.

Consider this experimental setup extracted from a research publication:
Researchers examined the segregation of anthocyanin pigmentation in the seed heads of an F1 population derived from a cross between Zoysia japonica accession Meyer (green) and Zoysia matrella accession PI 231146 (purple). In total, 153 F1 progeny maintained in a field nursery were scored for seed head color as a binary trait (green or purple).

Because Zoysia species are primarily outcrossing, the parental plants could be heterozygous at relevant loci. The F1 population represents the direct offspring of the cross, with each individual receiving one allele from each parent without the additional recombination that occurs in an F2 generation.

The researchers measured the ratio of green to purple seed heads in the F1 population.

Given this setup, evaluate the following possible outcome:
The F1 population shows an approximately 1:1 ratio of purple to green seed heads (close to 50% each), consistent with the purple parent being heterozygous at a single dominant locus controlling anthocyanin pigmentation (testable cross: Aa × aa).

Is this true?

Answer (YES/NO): NO